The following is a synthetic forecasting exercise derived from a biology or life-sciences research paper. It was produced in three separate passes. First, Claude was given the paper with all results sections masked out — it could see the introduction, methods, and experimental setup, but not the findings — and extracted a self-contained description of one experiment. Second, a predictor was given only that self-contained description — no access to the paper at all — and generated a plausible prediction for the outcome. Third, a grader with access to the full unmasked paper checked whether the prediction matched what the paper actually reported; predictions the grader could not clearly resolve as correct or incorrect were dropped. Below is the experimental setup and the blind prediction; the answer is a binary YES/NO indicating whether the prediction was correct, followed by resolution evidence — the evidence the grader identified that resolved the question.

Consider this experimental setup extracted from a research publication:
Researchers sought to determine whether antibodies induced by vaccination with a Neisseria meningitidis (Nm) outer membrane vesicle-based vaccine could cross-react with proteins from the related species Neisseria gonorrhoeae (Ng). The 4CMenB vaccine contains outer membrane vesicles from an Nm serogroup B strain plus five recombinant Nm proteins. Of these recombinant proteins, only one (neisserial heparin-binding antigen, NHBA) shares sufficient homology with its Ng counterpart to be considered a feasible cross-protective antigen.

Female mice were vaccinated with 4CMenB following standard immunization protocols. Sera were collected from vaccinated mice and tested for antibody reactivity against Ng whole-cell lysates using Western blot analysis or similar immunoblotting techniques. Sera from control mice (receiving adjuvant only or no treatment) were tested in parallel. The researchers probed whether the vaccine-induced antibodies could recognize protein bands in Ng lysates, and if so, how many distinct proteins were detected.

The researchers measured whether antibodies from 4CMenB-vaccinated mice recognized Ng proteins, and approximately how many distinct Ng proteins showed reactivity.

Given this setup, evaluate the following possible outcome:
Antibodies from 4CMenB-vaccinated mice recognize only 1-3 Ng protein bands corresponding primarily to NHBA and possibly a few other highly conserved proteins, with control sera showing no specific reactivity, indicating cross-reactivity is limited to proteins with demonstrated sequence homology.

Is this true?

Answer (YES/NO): NO